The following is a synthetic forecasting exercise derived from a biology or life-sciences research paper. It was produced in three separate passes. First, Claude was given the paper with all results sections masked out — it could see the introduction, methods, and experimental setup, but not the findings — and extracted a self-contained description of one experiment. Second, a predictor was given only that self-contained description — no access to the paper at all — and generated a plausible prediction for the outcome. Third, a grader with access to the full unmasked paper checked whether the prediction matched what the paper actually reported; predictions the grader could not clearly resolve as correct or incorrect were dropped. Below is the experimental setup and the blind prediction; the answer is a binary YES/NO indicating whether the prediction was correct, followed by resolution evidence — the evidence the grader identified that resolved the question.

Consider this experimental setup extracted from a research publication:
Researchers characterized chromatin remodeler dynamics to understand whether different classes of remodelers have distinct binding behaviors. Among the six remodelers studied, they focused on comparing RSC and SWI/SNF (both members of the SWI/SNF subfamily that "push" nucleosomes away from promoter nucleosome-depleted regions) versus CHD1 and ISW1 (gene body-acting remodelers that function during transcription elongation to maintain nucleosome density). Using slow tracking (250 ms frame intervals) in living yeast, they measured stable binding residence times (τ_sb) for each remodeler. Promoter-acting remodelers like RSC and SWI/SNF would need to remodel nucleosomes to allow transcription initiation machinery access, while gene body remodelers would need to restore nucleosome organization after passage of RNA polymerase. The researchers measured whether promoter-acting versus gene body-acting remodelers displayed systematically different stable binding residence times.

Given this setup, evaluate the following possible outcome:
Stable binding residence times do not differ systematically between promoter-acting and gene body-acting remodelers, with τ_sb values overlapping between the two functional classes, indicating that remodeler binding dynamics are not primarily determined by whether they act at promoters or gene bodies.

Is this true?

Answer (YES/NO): YES